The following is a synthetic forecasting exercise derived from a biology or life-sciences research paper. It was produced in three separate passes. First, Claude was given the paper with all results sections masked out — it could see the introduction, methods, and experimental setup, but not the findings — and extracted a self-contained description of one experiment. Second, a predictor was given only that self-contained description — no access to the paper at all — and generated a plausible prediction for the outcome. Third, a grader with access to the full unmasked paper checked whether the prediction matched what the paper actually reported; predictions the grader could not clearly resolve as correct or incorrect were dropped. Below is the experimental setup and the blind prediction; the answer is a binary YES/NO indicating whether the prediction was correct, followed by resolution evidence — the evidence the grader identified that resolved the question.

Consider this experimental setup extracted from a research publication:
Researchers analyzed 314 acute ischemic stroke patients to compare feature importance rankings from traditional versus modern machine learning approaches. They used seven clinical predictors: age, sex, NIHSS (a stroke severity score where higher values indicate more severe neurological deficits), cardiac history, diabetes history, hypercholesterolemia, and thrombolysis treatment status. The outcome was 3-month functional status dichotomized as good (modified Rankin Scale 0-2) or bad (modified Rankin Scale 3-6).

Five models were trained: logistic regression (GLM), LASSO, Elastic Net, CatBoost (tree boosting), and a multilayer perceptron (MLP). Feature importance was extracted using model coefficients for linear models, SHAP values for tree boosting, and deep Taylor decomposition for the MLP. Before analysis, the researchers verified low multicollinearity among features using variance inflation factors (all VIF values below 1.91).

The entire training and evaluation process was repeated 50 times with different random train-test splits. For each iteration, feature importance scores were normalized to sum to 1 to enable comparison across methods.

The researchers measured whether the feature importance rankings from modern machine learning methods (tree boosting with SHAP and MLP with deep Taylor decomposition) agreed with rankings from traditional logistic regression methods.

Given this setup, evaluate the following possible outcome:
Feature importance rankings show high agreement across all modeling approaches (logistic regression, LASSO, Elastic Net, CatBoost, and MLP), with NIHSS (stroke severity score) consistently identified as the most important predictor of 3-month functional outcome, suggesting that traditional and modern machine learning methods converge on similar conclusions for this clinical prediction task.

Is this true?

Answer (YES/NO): NO